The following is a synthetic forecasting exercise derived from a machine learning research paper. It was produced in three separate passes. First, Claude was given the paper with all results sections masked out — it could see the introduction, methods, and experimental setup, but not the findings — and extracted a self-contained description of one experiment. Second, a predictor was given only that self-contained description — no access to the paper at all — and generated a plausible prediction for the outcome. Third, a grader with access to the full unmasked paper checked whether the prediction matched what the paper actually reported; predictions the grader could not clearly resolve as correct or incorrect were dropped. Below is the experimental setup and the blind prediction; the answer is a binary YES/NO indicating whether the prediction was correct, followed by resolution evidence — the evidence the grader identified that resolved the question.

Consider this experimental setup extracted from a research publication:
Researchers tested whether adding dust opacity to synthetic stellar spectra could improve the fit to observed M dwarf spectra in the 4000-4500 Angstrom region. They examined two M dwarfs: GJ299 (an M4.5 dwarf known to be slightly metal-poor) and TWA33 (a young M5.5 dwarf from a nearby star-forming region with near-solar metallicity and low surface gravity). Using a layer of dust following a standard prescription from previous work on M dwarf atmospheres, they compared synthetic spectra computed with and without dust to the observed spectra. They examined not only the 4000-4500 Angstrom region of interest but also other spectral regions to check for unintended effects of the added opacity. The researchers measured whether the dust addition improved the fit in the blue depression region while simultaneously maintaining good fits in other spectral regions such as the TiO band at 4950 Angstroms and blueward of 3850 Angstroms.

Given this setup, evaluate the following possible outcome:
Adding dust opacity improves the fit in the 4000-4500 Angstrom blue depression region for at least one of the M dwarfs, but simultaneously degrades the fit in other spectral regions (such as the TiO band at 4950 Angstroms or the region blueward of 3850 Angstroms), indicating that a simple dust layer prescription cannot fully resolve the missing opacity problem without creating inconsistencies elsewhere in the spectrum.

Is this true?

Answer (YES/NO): YES